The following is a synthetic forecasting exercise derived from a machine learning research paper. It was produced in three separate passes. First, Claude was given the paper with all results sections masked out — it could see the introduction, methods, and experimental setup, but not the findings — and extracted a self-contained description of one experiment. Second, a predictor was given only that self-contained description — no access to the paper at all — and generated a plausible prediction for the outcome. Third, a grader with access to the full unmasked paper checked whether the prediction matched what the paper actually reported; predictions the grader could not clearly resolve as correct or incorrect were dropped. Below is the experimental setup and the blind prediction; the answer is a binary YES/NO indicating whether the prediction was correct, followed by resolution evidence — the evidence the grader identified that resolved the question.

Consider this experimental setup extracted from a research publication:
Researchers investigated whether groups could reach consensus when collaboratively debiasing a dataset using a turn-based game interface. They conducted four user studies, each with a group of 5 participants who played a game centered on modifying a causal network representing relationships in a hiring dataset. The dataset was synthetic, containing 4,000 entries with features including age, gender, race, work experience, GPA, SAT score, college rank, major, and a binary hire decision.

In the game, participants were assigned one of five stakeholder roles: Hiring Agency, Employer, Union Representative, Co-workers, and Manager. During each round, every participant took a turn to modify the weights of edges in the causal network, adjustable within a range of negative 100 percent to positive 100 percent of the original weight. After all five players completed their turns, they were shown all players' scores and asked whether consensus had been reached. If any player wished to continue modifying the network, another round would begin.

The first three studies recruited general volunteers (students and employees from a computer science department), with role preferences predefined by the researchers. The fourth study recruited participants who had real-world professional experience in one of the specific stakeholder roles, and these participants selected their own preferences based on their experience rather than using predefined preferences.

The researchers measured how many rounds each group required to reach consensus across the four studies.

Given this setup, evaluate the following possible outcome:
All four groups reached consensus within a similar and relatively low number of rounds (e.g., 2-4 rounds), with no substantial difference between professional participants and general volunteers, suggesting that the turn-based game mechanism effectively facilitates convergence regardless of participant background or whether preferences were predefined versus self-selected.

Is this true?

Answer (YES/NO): NO